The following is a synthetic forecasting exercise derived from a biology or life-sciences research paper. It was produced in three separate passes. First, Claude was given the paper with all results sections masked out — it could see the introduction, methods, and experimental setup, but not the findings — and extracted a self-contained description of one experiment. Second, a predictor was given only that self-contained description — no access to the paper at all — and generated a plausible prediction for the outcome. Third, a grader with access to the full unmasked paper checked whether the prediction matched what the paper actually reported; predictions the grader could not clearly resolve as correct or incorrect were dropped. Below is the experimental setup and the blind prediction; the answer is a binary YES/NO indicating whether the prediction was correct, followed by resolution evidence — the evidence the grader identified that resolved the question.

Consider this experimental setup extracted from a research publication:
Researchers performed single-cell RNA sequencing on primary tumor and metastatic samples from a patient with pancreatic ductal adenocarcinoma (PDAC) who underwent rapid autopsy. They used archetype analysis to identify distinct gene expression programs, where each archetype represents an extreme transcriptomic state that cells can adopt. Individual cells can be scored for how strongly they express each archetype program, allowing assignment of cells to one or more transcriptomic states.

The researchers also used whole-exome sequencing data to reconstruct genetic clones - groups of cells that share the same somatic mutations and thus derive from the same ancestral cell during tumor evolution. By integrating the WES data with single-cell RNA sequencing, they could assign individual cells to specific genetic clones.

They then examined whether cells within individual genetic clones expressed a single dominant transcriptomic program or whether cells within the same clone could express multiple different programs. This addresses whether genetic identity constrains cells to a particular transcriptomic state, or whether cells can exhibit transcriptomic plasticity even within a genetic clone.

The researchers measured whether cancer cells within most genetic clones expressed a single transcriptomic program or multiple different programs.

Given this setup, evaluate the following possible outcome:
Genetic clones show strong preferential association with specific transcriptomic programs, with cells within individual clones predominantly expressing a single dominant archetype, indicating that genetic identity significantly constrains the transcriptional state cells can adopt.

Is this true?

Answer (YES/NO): NO